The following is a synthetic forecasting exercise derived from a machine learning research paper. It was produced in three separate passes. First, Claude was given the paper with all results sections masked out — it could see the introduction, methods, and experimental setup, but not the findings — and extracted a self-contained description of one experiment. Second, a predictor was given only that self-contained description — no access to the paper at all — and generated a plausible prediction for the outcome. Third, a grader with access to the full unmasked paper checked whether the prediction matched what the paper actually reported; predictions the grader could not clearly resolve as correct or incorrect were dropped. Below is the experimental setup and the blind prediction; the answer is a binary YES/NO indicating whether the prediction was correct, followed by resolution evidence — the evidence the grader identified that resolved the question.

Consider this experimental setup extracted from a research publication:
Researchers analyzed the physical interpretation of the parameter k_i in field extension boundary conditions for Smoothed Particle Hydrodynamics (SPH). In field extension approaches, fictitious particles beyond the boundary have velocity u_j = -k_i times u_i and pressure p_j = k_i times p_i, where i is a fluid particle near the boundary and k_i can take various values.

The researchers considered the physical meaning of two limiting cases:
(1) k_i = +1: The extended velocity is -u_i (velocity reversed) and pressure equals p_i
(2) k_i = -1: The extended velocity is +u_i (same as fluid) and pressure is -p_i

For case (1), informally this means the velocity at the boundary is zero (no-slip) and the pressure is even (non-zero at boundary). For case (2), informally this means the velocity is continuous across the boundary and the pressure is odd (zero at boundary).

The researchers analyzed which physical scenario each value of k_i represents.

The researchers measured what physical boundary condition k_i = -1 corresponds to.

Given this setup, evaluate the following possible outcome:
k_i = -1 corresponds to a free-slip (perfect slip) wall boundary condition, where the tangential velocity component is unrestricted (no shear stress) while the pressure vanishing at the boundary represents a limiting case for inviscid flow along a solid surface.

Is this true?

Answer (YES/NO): NO